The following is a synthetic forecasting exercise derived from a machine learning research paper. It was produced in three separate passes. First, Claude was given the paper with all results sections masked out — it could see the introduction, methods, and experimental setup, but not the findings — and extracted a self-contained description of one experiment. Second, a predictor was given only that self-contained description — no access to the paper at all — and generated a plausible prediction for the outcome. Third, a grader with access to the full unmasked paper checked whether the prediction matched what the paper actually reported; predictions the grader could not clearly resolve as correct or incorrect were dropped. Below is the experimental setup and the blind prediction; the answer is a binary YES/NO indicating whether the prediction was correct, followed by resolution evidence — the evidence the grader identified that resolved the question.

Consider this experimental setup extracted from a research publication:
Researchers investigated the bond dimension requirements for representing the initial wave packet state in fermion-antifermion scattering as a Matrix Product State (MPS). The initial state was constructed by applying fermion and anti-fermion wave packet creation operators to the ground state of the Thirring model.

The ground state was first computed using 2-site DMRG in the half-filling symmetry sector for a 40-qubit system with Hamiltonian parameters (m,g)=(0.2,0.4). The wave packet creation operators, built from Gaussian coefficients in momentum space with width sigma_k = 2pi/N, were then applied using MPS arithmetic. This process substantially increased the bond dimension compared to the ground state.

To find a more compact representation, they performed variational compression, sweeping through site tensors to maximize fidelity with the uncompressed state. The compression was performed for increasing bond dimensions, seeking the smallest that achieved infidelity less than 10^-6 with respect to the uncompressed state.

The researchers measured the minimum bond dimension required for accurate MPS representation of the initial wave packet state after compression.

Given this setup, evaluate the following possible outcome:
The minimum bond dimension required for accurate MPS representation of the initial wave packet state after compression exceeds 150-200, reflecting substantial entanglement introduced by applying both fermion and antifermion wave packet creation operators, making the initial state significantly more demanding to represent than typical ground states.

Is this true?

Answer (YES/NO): NO